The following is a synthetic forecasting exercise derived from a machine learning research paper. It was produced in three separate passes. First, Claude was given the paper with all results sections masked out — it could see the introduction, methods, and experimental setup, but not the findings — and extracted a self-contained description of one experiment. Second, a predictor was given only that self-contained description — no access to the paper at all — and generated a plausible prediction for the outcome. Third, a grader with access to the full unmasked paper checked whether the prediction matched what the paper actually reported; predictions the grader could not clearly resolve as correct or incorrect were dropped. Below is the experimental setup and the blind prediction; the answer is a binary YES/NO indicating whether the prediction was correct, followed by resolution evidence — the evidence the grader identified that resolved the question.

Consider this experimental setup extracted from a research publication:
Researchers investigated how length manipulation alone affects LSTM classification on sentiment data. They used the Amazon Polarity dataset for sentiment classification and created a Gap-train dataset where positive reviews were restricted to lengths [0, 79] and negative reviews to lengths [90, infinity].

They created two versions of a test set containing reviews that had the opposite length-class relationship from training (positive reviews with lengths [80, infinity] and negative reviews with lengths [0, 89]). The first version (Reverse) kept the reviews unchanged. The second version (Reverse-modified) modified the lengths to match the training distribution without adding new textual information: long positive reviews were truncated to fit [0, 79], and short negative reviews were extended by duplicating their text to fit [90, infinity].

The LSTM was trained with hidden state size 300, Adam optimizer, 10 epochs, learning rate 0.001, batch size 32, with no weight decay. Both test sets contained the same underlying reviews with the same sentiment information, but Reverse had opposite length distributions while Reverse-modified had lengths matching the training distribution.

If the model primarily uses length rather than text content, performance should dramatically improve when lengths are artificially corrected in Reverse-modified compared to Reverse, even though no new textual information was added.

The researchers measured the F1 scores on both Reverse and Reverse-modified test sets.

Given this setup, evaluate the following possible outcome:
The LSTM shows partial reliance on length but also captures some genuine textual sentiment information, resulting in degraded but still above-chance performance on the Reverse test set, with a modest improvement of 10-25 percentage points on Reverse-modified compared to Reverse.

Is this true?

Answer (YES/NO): NO